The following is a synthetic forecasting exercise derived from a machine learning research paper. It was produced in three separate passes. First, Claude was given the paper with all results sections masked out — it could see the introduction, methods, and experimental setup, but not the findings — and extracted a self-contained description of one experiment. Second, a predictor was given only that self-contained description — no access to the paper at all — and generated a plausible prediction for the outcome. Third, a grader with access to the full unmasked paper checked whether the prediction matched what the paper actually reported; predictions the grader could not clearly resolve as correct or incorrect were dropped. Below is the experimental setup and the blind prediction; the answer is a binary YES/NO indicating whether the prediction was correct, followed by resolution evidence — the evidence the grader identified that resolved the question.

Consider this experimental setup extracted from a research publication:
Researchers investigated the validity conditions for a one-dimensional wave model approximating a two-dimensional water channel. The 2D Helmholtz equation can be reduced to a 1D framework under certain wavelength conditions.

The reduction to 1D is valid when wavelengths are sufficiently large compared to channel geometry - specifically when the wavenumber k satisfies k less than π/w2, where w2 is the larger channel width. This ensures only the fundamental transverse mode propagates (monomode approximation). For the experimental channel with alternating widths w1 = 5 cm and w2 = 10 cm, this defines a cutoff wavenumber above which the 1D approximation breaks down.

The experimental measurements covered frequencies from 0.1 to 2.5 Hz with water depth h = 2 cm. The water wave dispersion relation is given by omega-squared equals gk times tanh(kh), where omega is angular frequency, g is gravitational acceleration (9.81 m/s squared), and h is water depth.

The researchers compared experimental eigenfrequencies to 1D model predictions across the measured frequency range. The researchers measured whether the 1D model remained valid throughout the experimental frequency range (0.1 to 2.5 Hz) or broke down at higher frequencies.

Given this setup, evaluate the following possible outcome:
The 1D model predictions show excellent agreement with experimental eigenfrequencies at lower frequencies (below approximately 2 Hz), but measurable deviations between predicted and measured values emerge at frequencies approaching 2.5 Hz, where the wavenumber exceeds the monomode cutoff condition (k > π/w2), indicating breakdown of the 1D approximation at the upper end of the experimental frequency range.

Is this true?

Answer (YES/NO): NO